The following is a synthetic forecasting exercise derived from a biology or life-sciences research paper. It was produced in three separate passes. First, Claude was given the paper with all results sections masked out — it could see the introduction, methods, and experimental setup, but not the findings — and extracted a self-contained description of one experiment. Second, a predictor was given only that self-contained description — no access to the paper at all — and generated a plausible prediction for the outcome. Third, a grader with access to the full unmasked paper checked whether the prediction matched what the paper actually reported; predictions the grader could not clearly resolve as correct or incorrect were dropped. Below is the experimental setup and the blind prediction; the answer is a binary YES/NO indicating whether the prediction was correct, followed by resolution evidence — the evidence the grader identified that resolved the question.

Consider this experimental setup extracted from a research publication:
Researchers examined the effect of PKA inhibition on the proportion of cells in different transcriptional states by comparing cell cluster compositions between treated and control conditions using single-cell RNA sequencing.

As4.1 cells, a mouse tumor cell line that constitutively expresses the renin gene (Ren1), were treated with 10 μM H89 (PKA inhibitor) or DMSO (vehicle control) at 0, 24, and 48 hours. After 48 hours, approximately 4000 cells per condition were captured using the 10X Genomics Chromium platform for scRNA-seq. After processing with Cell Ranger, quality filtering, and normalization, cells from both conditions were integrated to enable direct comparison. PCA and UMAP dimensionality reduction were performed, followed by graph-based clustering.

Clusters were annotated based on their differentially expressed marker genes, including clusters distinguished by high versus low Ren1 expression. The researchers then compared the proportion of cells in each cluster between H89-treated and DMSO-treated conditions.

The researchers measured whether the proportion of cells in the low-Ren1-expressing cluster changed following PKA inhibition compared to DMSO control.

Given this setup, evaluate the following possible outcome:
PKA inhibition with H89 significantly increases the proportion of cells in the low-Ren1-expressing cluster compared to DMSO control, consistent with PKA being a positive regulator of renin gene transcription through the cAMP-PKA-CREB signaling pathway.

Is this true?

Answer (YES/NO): YES